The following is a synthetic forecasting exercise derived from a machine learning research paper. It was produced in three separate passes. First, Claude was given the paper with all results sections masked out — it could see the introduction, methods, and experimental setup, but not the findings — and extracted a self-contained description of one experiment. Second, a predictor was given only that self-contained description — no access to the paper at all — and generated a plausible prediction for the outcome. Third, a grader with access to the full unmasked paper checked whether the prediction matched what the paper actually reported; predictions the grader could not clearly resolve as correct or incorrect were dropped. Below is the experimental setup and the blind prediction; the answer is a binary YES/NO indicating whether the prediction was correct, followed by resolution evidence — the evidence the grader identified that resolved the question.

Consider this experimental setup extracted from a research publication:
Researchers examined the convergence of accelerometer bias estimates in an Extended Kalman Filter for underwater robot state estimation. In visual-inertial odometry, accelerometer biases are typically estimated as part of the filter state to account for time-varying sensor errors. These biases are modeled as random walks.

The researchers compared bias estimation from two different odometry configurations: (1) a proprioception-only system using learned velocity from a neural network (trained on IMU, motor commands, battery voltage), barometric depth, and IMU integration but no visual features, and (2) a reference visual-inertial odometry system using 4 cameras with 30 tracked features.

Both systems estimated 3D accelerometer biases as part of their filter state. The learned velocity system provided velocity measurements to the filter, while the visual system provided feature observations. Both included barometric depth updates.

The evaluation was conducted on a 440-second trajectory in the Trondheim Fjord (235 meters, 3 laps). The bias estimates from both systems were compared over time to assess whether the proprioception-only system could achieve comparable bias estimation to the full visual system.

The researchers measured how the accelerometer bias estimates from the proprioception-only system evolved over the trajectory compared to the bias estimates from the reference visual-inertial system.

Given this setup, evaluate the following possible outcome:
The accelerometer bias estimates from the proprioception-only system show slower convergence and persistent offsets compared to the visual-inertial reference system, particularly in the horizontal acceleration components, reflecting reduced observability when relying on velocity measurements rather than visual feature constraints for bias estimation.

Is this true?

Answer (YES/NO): NO